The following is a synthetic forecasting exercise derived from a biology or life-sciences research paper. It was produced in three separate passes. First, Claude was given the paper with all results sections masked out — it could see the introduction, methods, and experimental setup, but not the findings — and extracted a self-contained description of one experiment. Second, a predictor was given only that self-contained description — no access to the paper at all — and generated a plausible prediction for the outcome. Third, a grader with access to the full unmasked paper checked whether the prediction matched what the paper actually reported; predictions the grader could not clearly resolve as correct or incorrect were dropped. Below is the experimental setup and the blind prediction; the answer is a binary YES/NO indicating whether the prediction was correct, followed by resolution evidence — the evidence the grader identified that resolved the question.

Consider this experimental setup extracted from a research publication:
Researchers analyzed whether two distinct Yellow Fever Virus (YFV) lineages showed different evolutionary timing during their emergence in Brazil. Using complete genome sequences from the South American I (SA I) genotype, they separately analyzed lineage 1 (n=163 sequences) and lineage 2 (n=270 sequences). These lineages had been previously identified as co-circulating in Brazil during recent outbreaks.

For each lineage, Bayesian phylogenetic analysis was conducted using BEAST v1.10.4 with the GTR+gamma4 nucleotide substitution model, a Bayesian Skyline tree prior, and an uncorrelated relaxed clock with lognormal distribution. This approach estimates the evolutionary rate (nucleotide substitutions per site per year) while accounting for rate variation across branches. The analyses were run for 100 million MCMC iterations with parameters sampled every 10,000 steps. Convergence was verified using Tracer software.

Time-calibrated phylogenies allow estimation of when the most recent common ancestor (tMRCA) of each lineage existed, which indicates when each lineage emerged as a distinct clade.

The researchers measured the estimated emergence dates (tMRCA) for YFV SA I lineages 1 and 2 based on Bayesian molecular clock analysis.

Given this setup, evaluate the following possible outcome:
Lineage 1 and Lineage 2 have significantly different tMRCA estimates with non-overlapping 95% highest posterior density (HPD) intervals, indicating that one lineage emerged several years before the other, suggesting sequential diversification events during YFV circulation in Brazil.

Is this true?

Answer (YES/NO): NO